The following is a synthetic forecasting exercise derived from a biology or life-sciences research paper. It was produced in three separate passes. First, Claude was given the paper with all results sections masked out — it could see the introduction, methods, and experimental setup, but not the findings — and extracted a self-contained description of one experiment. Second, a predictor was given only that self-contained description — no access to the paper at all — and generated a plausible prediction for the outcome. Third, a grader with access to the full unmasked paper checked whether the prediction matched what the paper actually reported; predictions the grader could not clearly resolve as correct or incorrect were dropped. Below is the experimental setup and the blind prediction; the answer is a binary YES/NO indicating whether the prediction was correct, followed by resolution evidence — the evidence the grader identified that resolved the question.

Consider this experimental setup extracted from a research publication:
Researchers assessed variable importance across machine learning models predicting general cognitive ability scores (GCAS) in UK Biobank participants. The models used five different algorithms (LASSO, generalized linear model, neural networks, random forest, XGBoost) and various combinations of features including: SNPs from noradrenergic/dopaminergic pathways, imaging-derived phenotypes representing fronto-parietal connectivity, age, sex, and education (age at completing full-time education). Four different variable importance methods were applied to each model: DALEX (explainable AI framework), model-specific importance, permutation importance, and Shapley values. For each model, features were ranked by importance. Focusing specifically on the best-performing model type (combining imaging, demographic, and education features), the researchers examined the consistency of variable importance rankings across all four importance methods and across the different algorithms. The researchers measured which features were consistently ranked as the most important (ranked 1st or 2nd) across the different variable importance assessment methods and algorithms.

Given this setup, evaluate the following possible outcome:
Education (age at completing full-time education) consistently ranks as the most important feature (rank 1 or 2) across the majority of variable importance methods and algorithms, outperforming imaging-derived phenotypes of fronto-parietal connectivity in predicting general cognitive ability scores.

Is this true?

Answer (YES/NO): YES